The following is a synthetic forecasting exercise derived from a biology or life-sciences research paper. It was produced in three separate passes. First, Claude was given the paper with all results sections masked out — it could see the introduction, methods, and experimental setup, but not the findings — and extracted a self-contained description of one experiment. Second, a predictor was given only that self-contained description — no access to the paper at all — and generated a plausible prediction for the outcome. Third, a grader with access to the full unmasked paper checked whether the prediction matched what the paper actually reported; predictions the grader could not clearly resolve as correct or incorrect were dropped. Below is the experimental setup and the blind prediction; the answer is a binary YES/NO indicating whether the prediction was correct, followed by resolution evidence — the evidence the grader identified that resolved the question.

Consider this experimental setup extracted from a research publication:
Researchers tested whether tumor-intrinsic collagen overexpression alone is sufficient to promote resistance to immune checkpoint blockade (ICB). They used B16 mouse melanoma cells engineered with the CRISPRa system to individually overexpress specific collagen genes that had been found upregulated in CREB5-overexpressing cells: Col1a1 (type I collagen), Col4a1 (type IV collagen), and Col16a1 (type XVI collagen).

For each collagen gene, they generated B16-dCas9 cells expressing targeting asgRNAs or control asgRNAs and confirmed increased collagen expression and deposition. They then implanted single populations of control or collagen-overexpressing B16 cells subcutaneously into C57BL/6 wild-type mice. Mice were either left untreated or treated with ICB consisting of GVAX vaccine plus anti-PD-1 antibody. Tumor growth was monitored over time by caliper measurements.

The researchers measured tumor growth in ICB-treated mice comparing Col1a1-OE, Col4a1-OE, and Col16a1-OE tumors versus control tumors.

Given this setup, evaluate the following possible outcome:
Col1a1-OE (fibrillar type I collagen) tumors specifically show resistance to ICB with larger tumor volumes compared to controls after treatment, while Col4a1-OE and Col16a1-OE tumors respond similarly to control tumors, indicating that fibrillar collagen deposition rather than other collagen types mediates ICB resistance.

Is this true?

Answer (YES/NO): NO